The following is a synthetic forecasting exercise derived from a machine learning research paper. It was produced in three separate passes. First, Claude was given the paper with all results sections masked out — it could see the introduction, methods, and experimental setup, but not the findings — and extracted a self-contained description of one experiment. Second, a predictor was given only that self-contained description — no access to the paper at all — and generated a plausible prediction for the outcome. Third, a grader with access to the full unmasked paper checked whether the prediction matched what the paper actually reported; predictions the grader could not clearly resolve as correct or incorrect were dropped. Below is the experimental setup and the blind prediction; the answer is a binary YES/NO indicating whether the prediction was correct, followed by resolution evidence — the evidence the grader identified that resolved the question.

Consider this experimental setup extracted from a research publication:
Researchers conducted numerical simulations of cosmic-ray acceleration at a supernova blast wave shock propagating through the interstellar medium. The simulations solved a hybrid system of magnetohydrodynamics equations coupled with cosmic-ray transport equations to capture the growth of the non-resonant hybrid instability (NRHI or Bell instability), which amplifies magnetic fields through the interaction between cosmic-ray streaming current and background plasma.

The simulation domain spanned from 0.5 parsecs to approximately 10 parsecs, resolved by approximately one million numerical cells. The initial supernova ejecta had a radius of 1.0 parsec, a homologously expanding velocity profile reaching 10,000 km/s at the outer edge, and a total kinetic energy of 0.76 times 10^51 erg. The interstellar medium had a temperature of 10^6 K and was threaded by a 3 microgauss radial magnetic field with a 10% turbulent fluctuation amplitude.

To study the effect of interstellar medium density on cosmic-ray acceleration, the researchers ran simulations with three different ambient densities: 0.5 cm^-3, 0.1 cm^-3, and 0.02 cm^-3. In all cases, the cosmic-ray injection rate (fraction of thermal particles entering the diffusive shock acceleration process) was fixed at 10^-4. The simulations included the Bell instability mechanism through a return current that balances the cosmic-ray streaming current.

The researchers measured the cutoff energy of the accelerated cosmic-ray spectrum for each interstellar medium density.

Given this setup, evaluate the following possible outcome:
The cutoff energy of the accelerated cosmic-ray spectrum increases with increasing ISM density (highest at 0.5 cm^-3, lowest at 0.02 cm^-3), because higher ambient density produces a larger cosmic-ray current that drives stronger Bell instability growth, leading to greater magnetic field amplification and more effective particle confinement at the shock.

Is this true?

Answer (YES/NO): NO